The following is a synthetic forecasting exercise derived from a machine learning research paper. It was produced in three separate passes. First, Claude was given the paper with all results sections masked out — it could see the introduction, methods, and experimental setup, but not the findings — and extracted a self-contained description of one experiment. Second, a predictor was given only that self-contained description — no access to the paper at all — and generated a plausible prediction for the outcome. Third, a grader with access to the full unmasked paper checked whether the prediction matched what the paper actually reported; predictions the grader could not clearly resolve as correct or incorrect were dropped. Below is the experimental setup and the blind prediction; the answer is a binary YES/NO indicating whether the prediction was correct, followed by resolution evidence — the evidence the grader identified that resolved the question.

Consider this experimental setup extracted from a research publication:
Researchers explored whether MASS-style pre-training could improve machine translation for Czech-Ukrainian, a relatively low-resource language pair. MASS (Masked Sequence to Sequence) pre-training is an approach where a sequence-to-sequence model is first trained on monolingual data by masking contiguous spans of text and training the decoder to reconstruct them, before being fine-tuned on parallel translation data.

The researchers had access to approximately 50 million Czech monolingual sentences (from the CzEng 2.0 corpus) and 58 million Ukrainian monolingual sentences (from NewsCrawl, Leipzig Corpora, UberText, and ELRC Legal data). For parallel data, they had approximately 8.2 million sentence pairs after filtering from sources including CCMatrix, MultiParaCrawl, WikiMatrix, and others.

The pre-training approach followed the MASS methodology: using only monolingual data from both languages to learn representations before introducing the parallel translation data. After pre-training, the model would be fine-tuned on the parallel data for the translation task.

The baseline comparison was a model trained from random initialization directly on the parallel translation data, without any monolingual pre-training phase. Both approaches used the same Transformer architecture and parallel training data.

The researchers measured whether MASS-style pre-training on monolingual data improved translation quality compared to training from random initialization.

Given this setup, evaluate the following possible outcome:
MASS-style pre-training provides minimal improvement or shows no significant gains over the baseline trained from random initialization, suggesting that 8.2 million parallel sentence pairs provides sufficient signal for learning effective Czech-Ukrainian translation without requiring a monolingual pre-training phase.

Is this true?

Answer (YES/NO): YES